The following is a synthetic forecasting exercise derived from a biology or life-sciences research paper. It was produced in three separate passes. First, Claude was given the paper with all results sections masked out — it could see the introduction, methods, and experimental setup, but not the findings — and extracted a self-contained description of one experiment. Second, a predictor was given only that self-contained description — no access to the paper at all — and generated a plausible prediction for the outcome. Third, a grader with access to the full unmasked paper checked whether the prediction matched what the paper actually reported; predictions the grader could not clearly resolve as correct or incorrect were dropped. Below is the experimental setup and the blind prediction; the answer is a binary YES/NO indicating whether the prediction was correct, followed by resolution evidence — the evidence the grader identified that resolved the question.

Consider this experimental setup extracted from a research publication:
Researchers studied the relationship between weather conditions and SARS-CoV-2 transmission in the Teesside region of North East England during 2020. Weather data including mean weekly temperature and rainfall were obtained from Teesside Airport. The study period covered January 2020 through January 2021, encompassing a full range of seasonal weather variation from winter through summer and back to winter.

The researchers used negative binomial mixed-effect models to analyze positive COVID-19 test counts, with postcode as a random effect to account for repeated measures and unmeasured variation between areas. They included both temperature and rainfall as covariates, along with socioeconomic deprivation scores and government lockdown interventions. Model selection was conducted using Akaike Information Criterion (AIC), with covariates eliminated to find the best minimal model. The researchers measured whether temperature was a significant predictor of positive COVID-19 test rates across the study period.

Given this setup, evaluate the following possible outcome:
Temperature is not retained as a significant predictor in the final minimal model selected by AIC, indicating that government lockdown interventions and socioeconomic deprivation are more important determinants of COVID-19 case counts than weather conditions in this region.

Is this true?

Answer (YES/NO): NO